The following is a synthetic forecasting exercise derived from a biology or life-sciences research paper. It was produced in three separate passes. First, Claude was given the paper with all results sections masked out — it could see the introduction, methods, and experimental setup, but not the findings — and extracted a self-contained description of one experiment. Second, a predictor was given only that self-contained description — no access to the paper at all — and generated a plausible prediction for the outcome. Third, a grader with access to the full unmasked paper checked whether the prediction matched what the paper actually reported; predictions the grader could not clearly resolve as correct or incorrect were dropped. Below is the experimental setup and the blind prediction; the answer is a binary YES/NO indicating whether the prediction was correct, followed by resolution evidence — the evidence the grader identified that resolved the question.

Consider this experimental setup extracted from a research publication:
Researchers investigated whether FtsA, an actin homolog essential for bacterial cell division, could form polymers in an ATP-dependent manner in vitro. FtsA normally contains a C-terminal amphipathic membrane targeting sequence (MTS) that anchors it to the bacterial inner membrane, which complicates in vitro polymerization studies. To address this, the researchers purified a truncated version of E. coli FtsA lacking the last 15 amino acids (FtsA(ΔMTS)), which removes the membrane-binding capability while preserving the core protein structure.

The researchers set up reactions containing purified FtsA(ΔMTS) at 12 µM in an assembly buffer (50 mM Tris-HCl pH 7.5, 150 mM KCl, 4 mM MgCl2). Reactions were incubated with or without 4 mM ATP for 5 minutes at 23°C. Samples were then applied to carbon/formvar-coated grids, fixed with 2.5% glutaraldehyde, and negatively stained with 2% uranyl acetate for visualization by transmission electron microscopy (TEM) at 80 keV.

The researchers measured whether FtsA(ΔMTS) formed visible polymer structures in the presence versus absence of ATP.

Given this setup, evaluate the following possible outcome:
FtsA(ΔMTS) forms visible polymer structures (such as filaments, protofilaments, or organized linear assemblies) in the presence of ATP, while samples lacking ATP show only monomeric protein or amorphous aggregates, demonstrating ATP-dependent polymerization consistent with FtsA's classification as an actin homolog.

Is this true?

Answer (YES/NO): YES